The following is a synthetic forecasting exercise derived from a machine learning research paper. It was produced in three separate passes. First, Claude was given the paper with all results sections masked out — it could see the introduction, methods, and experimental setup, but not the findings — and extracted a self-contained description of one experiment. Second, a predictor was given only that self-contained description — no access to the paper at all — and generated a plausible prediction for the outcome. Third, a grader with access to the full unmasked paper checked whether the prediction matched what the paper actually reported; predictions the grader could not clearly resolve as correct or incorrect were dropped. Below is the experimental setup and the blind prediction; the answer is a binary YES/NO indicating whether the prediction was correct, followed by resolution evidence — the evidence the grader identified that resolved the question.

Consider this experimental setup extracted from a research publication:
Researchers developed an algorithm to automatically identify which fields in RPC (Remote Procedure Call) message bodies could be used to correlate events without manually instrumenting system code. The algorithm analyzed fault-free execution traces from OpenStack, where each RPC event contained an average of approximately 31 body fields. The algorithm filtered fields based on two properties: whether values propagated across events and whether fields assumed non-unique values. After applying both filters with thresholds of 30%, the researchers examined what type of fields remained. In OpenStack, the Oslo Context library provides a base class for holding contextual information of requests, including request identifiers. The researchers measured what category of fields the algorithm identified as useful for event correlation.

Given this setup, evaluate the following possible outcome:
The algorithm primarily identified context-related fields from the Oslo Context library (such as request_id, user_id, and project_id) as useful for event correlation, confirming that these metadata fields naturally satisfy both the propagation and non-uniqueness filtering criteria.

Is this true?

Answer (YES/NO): NO